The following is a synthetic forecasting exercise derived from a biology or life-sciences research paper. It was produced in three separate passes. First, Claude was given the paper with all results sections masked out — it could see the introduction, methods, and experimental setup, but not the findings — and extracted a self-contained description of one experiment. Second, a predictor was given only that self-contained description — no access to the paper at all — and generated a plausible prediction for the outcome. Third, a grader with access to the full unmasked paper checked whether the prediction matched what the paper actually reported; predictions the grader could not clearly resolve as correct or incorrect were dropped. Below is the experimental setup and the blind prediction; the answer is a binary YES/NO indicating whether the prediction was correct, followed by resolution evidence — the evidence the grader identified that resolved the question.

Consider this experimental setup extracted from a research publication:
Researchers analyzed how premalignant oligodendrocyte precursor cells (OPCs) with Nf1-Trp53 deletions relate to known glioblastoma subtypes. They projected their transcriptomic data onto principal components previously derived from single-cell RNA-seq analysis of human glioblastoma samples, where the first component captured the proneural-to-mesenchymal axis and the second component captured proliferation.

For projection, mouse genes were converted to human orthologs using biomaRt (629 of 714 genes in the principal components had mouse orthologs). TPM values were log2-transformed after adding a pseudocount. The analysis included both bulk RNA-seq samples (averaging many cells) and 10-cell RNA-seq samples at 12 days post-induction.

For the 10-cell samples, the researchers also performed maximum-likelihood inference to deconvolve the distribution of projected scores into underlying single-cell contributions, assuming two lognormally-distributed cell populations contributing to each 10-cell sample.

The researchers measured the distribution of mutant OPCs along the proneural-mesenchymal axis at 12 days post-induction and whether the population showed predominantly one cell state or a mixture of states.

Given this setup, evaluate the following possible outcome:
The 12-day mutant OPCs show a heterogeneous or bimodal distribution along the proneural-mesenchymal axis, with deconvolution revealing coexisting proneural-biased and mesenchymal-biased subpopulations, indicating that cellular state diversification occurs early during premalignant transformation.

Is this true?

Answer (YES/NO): YES